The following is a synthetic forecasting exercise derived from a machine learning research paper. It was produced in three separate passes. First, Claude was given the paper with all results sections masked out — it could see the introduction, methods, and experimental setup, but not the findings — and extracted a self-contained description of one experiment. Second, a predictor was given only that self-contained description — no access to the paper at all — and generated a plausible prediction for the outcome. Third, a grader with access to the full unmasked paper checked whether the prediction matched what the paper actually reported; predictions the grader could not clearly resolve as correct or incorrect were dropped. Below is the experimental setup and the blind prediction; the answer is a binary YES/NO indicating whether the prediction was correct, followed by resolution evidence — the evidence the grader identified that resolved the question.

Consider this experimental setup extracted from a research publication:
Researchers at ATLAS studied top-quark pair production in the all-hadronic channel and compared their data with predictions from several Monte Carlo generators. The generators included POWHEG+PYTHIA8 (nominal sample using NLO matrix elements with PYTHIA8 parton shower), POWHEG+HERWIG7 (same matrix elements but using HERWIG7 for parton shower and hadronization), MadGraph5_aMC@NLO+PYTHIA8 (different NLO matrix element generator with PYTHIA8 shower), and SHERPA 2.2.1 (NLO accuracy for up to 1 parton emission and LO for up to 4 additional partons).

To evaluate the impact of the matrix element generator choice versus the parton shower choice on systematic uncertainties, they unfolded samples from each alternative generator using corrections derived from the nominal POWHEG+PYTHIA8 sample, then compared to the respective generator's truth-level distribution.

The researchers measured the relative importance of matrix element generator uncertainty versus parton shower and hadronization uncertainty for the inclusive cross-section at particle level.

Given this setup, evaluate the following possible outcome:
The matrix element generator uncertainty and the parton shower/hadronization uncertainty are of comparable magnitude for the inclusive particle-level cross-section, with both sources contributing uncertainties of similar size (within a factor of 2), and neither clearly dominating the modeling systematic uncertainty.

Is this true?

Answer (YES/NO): NO